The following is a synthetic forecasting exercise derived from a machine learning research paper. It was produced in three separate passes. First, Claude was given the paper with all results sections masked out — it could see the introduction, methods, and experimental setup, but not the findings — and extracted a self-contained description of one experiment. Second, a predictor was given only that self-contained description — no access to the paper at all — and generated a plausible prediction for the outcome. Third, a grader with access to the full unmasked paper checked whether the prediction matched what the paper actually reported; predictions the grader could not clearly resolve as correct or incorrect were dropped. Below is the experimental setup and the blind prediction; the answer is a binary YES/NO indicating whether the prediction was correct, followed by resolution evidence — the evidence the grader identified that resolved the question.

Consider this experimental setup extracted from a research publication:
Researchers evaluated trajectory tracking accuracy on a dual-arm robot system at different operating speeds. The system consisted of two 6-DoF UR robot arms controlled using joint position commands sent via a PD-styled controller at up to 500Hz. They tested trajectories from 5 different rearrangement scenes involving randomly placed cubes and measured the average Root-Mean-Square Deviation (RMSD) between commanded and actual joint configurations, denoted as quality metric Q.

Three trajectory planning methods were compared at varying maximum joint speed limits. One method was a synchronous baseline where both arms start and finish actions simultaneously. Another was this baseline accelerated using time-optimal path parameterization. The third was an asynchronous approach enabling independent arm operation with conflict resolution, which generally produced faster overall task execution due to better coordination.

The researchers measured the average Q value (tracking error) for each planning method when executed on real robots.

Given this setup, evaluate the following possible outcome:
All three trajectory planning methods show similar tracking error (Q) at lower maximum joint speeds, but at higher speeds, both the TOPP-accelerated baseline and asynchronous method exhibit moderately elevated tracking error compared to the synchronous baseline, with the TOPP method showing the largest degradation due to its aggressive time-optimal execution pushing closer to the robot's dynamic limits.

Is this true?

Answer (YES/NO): NO